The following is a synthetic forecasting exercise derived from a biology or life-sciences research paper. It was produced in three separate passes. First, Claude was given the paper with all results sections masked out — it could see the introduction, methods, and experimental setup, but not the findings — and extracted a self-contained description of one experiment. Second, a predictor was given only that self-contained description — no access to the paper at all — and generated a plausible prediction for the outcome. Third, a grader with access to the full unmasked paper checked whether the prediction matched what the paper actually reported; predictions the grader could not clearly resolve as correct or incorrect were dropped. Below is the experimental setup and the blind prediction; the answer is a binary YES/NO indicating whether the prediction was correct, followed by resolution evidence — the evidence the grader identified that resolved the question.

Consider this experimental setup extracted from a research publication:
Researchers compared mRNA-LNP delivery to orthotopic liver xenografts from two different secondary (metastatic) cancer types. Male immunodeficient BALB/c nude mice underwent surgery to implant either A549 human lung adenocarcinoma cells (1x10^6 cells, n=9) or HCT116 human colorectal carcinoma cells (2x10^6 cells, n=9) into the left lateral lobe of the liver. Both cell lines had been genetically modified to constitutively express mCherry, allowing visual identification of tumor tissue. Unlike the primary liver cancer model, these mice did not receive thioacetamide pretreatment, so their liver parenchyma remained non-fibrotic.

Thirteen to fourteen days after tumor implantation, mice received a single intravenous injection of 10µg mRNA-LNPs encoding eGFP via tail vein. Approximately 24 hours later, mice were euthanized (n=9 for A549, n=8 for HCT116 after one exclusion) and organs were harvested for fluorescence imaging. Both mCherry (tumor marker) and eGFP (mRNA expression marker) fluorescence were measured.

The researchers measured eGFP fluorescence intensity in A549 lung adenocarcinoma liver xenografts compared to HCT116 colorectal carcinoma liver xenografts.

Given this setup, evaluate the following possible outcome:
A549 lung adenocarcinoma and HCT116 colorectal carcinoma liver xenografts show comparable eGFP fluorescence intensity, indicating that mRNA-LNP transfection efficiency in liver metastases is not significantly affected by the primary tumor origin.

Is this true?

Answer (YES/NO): NO